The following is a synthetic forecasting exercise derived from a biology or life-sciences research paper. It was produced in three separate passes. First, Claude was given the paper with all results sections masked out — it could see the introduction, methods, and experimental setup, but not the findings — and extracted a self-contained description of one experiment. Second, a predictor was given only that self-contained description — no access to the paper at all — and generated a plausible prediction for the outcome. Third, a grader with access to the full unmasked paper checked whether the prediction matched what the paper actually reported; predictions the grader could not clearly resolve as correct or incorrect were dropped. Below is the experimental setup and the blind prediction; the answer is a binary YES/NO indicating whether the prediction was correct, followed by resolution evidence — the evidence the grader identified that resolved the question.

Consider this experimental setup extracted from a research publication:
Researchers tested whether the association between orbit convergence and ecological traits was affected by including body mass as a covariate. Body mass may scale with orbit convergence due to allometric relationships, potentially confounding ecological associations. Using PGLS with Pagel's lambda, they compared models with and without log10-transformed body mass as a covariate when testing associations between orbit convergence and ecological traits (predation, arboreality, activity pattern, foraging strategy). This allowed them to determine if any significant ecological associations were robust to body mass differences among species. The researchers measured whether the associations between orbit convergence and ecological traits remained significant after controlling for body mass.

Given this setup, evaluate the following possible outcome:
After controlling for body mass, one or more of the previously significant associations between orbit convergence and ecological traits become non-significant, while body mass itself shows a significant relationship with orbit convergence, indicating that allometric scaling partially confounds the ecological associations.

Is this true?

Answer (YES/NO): NO